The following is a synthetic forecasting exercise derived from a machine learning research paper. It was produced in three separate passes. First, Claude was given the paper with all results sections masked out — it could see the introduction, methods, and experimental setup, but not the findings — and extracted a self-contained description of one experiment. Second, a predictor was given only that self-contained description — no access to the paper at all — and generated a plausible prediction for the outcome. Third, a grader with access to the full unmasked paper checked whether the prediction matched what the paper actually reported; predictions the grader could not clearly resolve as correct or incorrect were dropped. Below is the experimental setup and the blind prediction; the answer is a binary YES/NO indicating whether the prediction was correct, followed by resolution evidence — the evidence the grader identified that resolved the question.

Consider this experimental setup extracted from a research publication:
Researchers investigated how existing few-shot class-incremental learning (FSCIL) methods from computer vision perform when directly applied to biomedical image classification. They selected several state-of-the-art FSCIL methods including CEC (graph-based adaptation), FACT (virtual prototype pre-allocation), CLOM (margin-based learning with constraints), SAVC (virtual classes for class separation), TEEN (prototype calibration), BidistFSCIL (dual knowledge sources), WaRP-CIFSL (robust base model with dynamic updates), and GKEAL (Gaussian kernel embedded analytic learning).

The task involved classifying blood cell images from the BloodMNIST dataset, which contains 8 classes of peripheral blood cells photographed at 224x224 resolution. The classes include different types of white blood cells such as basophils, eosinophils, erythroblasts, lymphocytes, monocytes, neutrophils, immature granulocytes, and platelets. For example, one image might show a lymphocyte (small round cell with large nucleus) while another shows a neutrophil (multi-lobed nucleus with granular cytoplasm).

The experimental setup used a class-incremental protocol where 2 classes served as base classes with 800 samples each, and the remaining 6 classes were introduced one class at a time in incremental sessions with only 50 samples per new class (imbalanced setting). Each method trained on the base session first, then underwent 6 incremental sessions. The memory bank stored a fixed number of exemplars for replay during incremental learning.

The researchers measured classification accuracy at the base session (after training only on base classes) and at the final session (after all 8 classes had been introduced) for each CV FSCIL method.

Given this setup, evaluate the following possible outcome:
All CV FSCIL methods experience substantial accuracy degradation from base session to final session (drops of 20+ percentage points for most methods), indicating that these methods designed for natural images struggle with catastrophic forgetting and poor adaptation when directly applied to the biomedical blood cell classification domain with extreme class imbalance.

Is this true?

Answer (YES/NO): YES